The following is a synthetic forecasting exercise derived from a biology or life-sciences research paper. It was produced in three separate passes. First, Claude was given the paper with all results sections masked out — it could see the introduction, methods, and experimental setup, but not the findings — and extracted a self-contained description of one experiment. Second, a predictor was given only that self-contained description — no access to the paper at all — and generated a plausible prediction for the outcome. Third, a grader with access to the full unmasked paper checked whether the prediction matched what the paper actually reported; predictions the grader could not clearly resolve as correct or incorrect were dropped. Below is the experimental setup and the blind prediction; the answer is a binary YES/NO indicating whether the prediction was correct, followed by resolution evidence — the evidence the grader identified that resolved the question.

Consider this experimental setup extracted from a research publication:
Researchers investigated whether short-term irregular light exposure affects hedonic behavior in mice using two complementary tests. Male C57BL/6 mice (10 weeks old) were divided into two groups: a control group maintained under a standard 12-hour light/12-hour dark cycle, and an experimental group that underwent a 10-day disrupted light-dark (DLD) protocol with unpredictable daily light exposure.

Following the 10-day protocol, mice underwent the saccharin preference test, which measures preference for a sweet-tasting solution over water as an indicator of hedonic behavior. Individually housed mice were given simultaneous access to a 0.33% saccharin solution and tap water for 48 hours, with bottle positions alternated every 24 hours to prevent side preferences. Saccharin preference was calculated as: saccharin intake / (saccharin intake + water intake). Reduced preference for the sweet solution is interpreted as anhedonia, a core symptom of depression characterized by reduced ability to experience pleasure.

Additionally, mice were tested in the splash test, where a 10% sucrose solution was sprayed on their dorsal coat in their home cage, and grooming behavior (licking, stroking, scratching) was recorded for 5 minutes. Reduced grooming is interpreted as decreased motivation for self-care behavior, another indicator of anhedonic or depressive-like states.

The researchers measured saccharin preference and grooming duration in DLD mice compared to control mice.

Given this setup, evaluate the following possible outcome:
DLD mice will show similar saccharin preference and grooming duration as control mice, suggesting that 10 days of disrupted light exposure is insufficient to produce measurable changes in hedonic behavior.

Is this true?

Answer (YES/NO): YES